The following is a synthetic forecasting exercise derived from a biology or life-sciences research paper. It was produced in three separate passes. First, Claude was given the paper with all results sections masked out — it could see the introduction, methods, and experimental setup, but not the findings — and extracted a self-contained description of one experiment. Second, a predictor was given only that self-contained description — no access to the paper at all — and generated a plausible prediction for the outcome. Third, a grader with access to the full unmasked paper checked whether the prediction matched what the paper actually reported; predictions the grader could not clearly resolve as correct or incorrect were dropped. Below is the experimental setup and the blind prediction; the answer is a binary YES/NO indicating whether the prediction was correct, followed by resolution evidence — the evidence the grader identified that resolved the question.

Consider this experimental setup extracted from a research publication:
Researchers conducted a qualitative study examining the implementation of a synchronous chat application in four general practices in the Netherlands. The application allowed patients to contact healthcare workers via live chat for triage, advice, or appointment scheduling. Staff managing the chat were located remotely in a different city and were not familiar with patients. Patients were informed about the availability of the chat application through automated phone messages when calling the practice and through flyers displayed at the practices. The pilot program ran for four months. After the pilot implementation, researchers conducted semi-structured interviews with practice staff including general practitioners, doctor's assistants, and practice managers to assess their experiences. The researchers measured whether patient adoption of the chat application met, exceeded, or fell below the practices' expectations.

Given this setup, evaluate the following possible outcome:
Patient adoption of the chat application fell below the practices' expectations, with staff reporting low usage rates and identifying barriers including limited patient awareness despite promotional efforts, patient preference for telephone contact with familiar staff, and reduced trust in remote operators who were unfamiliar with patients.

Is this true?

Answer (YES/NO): NO